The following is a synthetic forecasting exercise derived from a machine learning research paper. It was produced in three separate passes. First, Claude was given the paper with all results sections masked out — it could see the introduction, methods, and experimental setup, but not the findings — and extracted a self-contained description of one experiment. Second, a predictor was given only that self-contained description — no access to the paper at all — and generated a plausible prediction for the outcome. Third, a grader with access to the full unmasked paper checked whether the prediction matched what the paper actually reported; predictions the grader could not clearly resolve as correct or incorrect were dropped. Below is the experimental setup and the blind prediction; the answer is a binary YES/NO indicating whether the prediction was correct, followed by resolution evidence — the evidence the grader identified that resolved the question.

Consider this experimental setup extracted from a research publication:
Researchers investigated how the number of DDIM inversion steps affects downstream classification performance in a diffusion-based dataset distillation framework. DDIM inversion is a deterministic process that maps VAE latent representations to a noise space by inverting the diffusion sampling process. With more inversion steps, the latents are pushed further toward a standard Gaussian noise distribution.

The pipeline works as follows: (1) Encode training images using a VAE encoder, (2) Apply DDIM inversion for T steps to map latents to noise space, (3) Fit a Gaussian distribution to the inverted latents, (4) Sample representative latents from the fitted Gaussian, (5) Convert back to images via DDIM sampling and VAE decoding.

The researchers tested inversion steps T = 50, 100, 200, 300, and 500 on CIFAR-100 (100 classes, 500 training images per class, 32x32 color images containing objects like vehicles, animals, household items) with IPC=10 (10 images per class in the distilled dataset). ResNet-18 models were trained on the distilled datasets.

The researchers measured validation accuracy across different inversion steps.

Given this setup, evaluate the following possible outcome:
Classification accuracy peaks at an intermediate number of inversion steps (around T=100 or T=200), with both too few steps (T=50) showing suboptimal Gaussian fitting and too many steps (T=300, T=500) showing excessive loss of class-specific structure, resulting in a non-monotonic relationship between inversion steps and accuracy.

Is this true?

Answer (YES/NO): NO